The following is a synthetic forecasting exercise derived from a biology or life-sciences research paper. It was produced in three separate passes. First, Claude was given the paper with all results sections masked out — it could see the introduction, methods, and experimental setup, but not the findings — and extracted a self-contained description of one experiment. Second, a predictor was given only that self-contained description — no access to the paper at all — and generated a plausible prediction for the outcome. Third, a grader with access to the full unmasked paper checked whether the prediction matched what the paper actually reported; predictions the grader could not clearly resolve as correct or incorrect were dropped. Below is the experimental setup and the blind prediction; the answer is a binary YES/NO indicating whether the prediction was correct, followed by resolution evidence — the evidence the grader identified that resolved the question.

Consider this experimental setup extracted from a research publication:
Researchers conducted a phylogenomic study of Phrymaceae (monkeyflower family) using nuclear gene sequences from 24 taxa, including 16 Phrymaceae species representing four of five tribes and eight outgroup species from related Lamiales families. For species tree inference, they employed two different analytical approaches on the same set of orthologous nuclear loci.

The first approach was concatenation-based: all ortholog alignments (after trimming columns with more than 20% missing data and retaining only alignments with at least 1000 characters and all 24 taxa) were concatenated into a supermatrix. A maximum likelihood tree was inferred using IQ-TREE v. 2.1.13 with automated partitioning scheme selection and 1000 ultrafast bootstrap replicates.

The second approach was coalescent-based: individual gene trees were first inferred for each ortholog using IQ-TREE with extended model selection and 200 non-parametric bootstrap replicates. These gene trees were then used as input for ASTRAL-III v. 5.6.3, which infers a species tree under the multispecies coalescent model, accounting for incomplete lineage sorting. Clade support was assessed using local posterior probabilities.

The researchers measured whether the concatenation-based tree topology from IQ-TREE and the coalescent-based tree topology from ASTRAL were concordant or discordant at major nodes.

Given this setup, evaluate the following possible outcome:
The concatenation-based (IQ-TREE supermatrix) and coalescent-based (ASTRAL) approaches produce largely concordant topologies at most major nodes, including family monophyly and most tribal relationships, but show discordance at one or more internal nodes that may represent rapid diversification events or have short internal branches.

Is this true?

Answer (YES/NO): NO